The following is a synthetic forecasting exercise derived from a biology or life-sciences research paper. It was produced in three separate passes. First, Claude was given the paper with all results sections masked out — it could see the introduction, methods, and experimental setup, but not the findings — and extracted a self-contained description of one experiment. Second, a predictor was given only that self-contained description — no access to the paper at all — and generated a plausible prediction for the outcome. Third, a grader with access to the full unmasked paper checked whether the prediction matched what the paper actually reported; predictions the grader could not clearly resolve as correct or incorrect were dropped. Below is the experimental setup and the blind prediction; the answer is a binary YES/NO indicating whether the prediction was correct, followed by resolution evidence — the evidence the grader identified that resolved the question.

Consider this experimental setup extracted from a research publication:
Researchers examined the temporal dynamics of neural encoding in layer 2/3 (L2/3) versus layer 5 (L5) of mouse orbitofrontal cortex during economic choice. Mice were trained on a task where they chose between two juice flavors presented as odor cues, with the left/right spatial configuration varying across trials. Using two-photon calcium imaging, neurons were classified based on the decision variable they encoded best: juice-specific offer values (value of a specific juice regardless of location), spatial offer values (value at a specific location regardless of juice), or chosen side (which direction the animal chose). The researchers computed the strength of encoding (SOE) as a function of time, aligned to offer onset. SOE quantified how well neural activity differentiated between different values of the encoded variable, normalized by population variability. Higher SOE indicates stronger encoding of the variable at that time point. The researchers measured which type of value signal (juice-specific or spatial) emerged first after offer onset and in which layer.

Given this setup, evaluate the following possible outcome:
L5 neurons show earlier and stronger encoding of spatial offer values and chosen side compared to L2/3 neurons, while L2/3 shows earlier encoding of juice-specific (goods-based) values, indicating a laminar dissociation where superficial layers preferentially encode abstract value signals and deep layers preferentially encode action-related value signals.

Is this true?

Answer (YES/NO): YES